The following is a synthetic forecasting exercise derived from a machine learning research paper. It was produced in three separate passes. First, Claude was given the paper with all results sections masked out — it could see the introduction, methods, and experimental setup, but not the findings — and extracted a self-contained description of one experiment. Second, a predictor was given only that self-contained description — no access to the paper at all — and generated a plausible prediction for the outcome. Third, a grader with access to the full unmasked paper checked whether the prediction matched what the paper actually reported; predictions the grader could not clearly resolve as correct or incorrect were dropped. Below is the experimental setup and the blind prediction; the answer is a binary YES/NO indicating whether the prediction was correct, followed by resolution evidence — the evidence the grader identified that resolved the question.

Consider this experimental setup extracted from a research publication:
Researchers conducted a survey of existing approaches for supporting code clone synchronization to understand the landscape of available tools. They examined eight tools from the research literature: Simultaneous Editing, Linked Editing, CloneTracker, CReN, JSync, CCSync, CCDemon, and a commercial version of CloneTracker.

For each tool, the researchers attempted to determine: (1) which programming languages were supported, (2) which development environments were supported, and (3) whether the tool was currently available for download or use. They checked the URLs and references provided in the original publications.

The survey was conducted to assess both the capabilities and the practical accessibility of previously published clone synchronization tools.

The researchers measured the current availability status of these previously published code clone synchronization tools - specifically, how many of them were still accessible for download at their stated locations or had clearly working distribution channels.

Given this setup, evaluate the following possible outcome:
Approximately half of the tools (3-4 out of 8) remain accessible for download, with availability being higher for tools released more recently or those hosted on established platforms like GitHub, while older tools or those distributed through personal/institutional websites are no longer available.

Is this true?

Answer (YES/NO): NO